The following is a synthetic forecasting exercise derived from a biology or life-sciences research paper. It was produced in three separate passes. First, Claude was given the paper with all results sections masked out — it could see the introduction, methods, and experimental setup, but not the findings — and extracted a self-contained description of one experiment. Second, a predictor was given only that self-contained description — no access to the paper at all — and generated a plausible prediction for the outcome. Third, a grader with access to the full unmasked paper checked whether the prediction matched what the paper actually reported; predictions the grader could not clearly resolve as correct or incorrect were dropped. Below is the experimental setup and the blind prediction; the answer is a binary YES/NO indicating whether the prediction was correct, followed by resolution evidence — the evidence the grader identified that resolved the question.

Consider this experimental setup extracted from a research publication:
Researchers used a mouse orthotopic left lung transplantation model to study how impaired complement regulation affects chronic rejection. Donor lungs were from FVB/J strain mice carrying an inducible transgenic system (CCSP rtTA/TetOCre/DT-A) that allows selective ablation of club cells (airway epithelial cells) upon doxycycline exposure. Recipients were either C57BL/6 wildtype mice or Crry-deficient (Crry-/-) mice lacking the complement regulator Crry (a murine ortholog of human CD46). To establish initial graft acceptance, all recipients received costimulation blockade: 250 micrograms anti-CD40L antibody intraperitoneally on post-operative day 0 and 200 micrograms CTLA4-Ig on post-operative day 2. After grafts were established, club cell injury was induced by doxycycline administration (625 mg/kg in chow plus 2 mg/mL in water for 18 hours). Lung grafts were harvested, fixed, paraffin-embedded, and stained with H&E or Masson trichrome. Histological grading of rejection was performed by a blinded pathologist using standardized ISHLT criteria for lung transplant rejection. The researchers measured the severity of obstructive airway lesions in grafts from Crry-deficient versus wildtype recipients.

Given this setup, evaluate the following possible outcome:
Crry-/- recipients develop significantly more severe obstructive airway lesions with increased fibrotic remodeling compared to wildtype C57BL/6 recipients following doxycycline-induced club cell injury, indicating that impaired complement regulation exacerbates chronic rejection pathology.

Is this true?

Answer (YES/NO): YES